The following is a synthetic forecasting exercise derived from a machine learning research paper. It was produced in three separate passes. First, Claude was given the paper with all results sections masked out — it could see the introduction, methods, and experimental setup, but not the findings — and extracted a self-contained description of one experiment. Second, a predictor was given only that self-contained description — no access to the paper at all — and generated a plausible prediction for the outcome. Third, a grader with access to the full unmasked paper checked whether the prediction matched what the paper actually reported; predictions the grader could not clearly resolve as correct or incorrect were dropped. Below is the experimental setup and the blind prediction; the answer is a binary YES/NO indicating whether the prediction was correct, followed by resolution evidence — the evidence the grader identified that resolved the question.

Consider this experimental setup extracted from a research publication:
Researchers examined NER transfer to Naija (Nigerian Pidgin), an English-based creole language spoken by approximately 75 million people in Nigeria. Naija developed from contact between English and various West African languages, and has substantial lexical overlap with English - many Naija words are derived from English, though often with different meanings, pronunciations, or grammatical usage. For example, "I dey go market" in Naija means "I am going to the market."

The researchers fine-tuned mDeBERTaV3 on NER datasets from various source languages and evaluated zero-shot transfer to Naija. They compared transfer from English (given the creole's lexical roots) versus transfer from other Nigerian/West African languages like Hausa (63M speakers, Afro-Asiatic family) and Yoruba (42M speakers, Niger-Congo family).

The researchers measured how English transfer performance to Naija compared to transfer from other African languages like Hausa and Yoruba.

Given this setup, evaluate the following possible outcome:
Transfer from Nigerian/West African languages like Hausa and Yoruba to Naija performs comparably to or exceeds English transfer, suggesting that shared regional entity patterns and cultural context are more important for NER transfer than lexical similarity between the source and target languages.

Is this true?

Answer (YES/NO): YES